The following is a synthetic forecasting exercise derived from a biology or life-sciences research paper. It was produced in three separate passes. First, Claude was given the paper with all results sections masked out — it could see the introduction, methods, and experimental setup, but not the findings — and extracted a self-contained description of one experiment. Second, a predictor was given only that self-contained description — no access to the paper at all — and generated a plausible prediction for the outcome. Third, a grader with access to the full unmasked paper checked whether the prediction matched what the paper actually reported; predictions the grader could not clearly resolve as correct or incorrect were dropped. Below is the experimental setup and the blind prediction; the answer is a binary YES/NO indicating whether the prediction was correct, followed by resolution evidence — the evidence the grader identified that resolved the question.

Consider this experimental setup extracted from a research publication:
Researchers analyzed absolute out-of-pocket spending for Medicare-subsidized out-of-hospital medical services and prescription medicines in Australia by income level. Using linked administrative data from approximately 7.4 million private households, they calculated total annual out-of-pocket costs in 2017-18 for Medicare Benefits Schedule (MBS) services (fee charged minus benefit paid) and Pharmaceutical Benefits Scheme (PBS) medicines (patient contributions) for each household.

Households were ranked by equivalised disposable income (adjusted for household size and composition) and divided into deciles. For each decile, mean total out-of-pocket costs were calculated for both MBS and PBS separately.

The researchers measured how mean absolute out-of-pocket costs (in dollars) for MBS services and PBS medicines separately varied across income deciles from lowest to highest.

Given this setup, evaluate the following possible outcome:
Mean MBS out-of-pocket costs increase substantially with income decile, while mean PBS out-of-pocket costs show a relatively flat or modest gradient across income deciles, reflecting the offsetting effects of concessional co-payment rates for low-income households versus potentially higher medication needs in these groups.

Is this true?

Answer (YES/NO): YES